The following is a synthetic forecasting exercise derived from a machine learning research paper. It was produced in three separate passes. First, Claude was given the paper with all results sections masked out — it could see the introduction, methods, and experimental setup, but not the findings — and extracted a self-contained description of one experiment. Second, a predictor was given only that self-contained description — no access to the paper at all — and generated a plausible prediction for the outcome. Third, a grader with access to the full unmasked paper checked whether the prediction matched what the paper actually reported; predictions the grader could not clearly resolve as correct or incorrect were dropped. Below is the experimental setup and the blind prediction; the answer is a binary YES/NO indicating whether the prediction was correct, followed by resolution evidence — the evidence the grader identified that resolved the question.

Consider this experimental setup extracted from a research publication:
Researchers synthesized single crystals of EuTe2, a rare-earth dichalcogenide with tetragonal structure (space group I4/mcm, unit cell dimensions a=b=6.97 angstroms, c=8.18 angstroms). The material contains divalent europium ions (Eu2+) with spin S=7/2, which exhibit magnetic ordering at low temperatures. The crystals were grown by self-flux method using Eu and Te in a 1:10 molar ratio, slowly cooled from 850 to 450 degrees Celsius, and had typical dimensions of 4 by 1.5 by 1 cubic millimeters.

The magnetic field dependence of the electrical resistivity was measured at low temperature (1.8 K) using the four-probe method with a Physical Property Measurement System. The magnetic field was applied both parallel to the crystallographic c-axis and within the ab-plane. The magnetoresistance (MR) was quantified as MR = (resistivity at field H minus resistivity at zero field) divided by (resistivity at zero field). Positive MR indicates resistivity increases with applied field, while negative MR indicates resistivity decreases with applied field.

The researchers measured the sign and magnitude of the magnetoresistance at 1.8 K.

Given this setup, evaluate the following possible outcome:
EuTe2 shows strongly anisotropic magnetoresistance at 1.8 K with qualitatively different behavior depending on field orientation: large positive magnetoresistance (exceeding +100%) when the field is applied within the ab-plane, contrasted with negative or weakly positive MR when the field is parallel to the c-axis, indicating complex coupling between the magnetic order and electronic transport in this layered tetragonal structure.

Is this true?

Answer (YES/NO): NO